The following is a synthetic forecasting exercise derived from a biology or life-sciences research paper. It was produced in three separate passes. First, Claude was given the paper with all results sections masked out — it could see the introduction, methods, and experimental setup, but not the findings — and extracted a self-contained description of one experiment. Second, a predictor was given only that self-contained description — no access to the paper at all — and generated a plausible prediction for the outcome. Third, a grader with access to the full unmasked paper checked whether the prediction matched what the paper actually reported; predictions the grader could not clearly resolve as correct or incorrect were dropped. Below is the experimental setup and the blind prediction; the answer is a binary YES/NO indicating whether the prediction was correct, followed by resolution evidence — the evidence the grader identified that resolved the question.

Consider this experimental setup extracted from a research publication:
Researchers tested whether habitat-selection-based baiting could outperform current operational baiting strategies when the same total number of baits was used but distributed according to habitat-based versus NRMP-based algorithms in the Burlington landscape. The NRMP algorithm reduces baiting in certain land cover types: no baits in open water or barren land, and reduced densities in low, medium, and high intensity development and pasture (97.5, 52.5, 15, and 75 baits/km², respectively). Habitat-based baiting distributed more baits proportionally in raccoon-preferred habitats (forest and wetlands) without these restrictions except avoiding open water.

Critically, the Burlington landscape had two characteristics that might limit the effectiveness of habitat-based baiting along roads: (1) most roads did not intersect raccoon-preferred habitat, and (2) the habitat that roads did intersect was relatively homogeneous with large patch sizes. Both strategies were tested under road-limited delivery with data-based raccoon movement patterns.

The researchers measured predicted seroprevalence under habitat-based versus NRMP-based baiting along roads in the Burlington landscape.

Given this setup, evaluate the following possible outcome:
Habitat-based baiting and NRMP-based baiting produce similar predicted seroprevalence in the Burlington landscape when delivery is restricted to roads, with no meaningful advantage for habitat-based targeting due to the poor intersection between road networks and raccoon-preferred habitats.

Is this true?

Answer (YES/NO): YES